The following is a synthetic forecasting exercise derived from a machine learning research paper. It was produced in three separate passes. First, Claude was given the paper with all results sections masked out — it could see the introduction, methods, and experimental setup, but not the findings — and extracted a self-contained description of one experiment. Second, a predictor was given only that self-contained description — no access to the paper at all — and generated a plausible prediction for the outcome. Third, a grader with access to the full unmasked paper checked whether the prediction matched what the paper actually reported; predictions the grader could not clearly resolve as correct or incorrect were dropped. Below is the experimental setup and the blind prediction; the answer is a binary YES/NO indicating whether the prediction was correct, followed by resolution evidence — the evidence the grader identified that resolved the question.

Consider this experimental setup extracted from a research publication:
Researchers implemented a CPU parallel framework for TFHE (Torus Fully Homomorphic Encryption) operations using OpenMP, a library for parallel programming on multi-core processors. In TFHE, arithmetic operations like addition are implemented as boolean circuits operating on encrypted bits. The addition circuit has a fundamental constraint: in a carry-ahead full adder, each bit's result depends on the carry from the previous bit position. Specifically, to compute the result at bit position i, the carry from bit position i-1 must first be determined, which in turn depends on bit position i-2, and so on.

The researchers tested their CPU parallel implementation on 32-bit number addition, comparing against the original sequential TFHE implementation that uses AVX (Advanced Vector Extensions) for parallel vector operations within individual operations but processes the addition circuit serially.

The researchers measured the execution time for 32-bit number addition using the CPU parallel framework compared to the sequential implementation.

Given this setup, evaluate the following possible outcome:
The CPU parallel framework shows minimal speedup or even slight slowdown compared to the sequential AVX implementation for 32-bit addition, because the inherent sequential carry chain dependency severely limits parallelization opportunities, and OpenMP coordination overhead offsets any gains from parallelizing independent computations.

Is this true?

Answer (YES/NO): YES